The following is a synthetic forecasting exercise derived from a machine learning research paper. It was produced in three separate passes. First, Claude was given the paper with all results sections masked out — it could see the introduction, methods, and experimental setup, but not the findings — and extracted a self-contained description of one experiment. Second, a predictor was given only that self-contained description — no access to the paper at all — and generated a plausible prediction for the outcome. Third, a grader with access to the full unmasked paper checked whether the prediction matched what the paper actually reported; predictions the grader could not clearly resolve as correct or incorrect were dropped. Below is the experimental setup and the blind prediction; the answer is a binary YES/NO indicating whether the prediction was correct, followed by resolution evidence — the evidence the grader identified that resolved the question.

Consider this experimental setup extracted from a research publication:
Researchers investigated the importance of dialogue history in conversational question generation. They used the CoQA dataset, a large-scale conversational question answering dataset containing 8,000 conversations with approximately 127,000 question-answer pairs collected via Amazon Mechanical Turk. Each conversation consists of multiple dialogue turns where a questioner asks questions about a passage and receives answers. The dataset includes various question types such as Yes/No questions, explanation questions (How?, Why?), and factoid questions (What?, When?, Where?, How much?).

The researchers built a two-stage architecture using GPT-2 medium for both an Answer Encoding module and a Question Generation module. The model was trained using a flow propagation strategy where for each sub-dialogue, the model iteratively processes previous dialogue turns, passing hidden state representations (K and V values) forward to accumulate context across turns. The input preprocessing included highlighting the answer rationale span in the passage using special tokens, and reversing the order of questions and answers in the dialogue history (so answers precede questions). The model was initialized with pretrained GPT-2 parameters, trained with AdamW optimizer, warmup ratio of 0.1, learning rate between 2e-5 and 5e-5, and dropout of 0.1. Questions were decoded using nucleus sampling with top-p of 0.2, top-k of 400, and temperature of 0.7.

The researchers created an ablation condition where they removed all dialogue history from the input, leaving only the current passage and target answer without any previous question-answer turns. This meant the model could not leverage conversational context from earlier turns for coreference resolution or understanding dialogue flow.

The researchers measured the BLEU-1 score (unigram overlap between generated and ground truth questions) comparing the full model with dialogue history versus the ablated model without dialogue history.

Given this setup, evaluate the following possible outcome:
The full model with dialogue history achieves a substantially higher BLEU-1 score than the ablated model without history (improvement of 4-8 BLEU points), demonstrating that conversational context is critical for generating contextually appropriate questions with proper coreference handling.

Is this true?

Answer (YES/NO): YES